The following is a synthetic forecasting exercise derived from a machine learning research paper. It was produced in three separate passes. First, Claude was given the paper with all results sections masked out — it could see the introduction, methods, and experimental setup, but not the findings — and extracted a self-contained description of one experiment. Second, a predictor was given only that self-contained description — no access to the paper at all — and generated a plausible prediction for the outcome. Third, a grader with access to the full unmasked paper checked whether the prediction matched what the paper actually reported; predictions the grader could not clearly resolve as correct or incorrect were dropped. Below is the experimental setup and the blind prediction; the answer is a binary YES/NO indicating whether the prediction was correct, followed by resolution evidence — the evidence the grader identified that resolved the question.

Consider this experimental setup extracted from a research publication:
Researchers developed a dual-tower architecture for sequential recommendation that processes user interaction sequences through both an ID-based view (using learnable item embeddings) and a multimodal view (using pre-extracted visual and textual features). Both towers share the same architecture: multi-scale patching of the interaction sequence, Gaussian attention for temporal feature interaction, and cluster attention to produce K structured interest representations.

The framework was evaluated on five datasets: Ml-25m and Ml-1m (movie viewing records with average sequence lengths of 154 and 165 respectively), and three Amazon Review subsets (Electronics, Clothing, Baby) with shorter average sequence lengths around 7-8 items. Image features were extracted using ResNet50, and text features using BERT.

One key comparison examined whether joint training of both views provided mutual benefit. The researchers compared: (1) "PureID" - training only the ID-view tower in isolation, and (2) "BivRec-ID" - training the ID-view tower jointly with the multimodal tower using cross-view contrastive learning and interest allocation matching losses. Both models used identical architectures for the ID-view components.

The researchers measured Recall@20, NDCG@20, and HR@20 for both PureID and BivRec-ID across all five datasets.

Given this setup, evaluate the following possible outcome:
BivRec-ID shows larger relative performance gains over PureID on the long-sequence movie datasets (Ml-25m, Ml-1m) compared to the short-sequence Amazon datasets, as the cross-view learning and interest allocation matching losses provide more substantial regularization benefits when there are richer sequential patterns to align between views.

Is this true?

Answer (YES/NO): NO